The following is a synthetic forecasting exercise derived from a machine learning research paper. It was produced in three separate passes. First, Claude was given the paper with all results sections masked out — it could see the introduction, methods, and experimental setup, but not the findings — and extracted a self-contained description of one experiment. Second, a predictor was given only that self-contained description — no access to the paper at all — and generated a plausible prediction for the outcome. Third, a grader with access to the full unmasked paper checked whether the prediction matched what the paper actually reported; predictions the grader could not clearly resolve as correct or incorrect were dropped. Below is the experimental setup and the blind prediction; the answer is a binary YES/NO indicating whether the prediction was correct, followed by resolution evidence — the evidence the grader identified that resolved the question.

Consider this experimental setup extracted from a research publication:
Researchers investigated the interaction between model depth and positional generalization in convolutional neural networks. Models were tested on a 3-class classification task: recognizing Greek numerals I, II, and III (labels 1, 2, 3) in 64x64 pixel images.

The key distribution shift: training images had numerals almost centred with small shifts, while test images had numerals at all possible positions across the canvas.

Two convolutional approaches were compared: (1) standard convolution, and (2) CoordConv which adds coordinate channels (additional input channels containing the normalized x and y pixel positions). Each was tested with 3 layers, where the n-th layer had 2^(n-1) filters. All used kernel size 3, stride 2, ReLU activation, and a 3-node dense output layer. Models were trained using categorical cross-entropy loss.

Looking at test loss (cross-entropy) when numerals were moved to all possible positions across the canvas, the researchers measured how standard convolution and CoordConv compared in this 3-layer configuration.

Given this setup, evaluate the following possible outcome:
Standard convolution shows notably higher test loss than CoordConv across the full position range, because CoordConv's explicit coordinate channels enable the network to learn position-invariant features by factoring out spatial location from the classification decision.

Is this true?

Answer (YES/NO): NO